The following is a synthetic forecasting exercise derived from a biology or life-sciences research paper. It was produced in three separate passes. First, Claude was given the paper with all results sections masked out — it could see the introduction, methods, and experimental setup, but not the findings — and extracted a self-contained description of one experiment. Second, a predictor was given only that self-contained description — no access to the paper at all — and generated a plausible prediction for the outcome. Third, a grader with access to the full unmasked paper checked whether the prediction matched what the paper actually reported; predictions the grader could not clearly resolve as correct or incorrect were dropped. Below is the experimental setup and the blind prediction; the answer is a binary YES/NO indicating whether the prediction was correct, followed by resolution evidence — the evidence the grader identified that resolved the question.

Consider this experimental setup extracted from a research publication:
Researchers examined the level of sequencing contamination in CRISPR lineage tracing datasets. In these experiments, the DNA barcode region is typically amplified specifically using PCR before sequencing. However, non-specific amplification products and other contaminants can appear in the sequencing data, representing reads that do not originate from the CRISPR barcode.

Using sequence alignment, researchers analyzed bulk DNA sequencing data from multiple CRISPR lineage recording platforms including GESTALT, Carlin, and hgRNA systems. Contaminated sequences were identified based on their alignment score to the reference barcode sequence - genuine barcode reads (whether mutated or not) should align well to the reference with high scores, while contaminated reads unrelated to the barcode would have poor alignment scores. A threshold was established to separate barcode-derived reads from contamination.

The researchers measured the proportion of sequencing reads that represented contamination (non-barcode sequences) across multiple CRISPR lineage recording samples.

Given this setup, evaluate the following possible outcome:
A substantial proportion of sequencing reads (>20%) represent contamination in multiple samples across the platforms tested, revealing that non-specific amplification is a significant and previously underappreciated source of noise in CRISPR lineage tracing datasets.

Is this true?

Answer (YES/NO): YES